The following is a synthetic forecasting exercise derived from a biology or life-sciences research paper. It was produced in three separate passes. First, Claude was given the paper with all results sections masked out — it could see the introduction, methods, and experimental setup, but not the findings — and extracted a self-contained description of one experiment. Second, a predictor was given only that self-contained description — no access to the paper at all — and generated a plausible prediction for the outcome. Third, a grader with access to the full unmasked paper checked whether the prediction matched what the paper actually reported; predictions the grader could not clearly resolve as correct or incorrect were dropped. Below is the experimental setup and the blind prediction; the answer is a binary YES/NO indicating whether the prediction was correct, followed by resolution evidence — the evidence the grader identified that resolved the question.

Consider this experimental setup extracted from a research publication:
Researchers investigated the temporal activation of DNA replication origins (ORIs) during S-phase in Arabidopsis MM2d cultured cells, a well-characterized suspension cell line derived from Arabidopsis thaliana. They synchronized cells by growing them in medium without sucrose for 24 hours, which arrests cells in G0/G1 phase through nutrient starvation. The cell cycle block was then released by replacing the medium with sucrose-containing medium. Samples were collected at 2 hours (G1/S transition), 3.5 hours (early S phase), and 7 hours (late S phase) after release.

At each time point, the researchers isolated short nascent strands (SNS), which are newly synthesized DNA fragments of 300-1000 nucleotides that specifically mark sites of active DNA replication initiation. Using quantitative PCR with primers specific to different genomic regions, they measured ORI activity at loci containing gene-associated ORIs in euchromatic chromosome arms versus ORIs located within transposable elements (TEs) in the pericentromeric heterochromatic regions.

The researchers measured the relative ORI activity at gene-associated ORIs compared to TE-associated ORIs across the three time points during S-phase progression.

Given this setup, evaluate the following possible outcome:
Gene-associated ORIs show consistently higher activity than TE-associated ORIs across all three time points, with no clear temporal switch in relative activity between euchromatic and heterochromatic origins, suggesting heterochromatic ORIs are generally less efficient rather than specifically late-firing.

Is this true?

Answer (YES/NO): NO